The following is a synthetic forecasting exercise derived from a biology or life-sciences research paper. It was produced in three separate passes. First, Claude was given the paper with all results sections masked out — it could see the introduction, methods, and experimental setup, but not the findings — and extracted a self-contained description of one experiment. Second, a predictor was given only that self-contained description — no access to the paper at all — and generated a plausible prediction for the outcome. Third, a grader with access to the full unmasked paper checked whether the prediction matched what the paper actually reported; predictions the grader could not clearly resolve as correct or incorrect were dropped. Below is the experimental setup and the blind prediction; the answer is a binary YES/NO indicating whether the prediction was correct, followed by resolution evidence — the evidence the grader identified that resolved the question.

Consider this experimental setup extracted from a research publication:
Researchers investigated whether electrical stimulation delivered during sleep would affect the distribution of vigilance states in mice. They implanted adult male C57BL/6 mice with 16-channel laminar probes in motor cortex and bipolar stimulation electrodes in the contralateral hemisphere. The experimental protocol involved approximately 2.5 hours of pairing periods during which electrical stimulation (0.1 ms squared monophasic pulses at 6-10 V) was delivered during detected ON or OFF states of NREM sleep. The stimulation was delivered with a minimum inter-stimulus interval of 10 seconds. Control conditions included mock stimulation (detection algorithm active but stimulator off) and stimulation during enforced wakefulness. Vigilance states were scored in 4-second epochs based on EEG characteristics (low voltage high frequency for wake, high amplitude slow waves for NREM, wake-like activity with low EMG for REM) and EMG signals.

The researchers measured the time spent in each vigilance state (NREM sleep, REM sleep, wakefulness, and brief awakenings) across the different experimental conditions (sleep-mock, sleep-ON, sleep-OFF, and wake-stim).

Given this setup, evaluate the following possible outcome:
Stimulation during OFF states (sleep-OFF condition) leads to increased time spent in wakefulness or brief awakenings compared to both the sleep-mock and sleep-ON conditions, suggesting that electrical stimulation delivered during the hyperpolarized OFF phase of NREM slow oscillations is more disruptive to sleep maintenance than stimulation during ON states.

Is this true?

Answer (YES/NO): NO